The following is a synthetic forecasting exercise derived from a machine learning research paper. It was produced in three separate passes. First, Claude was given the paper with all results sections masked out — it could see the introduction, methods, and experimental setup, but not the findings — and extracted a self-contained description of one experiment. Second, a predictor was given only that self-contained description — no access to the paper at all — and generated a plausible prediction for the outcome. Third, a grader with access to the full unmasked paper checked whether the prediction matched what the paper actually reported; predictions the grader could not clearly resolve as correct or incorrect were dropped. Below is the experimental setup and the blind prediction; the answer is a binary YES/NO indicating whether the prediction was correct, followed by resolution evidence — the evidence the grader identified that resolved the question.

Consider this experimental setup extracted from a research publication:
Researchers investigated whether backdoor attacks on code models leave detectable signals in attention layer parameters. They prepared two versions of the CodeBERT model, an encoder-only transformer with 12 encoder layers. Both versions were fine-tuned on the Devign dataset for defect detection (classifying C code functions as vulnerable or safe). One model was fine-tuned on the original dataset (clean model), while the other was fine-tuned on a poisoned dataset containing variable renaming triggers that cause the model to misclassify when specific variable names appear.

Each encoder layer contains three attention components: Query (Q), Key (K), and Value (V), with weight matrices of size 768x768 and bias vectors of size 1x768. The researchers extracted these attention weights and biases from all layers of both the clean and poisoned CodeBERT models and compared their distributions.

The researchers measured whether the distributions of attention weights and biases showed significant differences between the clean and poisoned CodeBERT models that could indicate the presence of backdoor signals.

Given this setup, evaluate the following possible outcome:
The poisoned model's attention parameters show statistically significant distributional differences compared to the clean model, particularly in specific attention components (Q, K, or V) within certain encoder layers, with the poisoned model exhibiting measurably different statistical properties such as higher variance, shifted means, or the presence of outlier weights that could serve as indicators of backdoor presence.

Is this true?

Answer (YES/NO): NO